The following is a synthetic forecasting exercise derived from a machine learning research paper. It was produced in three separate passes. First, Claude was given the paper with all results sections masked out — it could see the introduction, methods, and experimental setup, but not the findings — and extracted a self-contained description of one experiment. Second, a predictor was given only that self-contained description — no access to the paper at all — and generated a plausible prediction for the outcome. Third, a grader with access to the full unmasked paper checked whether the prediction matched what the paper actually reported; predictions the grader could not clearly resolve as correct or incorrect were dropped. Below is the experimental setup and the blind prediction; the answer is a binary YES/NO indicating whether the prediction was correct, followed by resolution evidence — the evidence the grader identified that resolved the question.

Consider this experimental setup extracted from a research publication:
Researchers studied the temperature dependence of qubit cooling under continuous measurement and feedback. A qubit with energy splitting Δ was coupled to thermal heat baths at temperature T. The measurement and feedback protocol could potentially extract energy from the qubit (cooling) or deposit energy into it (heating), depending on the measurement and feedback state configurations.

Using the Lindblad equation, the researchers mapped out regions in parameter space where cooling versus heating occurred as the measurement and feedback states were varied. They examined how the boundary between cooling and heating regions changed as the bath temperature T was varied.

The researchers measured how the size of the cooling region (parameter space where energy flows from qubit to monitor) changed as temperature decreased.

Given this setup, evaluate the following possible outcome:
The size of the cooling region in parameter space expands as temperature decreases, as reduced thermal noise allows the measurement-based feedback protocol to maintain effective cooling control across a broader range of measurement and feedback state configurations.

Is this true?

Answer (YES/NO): NO